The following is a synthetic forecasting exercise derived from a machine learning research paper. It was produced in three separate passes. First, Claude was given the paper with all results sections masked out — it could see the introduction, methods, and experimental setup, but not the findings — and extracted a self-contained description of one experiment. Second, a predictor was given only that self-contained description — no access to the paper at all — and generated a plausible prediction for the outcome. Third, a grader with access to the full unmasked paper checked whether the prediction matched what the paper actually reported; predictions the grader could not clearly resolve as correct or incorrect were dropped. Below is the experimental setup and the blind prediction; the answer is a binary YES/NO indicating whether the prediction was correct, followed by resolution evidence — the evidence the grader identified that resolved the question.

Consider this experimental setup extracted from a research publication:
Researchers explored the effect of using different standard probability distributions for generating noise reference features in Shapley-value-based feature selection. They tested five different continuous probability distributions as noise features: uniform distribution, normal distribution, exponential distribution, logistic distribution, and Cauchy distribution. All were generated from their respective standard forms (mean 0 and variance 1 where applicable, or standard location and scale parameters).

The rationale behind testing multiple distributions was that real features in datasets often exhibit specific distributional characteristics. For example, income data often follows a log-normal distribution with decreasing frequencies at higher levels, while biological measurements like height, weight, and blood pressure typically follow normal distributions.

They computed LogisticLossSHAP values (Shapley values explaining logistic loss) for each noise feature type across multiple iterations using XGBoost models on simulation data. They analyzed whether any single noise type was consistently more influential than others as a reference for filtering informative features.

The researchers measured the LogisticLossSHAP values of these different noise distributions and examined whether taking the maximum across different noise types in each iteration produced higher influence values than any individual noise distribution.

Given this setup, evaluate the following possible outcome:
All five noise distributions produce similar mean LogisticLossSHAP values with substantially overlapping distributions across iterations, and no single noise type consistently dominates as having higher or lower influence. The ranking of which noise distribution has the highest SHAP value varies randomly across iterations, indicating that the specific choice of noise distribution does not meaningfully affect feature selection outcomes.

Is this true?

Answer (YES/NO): NO